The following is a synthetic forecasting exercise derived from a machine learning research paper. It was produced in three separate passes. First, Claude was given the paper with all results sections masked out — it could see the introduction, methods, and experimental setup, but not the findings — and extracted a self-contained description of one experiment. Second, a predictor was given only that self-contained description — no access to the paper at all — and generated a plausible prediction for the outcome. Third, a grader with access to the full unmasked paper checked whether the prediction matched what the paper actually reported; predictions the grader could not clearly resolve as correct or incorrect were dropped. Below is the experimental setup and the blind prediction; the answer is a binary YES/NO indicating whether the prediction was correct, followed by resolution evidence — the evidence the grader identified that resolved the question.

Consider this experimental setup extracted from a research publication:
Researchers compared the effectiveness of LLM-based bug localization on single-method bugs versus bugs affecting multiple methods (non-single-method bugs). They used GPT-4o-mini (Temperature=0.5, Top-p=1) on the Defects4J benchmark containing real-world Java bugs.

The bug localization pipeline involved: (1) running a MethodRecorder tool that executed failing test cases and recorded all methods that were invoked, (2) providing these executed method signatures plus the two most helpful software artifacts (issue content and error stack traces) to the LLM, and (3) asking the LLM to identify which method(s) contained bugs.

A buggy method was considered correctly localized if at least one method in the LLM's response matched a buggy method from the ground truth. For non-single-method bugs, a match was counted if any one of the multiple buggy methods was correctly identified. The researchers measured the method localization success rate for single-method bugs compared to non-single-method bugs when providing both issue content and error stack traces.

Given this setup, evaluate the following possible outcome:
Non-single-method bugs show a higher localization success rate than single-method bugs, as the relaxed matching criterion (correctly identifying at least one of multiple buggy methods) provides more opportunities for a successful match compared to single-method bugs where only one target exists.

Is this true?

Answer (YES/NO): NO